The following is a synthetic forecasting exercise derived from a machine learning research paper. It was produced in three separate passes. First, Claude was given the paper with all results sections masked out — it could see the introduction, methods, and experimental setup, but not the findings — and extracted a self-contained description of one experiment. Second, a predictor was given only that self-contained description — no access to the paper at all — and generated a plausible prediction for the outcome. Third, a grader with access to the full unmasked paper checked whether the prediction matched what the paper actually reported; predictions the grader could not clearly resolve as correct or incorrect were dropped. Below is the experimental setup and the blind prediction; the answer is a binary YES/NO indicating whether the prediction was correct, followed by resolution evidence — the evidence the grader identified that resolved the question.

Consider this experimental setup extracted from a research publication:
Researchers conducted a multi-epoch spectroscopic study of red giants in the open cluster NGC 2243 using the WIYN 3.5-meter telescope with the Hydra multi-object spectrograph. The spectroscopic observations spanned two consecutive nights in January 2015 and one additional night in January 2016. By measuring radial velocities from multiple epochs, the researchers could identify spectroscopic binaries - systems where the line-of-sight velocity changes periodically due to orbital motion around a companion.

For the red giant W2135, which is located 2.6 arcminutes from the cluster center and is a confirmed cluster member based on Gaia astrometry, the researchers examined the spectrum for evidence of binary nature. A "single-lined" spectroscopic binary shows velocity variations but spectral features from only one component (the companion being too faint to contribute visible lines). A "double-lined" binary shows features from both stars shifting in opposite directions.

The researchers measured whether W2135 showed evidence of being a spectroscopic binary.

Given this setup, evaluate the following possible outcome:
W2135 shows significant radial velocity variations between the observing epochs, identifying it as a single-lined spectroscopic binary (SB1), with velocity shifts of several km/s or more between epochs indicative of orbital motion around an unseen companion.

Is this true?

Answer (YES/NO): YES